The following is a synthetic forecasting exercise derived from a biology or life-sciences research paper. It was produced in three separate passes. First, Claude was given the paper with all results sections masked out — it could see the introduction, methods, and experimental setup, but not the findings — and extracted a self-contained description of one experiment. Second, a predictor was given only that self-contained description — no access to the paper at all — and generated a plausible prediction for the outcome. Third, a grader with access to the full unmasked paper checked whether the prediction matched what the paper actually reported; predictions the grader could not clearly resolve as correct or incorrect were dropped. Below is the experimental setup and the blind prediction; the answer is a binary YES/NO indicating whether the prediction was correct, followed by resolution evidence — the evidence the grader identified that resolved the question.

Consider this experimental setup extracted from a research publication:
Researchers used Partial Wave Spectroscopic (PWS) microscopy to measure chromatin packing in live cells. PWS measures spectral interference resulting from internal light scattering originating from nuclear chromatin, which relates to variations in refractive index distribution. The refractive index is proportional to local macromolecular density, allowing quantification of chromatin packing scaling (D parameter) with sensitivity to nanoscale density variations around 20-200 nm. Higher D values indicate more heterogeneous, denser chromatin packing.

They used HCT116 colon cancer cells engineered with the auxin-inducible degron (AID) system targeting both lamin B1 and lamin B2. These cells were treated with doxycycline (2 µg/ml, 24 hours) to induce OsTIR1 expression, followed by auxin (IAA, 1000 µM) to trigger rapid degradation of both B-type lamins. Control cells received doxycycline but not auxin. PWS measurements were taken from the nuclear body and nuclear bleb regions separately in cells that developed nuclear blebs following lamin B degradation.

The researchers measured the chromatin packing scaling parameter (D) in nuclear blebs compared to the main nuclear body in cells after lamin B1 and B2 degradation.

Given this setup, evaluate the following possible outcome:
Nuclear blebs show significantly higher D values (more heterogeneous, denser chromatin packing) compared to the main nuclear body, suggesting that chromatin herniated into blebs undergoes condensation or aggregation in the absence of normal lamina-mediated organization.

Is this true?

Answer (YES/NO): NO